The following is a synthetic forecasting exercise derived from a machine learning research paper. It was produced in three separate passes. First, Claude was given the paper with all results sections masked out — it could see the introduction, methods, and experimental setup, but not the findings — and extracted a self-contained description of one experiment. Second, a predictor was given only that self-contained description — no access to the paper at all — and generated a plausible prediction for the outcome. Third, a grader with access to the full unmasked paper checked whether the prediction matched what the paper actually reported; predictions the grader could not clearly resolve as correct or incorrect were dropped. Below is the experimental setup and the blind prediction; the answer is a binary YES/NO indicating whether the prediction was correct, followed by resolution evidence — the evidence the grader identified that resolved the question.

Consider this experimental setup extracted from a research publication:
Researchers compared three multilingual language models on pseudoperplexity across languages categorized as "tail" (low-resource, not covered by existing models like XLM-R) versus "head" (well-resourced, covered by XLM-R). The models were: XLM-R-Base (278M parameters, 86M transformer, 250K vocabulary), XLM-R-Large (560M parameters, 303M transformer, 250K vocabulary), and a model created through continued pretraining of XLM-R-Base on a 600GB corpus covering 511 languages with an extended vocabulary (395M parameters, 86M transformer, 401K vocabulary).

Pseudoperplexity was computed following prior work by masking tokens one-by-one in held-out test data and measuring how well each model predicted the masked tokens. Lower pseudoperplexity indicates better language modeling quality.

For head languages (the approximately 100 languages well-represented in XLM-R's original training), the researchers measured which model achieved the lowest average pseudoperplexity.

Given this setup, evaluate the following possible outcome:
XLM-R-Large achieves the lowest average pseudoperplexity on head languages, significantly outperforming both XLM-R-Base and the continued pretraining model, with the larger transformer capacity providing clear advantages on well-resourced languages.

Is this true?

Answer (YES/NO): YES